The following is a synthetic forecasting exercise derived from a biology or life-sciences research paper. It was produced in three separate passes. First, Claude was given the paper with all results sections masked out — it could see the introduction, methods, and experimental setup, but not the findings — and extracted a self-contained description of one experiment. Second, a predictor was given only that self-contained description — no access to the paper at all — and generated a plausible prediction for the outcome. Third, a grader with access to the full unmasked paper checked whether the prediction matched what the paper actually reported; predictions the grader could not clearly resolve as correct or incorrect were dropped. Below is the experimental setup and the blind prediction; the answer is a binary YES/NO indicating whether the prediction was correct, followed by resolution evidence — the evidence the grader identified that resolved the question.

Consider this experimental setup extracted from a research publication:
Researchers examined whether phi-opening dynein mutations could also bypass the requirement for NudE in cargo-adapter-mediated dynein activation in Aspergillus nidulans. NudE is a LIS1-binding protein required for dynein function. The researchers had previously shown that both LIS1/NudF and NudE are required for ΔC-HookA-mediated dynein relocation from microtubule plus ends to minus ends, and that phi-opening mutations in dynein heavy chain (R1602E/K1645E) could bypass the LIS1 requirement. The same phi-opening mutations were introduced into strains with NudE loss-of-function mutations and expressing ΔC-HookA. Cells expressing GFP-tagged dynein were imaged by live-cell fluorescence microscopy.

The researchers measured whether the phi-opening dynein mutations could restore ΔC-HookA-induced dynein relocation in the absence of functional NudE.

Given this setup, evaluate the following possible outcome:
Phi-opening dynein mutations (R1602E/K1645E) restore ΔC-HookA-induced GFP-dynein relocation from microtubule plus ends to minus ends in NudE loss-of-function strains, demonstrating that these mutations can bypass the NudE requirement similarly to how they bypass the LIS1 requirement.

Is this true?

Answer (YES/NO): YES